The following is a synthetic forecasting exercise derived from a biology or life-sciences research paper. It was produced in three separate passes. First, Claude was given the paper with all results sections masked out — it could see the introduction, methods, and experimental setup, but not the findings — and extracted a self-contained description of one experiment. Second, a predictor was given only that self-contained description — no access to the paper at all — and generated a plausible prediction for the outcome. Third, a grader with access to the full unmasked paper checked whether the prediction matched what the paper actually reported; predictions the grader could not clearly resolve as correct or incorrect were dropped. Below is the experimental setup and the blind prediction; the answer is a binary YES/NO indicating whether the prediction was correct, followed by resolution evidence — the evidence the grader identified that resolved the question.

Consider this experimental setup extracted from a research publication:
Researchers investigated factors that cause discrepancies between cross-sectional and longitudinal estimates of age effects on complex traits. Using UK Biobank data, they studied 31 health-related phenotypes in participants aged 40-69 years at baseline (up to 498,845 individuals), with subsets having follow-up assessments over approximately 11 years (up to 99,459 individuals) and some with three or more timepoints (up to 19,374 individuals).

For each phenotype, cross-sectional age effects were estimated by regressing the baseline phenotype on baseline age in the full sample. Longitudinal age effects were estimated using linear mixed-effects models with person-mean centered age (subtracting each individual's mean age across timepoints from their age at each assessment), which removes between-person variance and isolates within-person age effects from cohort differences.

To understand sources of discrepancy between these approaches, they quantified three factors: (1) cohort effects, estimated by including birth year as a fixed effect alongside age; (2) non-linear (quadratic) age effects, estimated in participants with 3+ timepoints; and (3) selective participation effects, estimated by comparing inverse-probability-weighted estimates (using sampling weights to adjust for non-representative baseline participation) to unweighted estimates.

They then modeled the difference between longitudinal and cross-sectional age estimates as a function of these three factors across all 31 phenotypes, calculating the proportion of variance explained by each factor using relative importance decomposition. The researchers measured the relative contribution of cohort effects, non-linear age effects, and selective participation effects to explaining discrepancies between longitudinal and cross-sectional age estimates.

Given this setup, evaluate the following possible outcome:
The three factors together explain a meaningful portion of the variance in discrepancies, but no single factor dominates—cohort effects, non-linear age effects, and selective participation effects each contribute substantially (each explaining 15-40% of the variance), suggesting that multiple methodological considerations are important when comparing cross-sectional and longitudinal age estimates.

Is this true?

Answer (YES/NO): NO